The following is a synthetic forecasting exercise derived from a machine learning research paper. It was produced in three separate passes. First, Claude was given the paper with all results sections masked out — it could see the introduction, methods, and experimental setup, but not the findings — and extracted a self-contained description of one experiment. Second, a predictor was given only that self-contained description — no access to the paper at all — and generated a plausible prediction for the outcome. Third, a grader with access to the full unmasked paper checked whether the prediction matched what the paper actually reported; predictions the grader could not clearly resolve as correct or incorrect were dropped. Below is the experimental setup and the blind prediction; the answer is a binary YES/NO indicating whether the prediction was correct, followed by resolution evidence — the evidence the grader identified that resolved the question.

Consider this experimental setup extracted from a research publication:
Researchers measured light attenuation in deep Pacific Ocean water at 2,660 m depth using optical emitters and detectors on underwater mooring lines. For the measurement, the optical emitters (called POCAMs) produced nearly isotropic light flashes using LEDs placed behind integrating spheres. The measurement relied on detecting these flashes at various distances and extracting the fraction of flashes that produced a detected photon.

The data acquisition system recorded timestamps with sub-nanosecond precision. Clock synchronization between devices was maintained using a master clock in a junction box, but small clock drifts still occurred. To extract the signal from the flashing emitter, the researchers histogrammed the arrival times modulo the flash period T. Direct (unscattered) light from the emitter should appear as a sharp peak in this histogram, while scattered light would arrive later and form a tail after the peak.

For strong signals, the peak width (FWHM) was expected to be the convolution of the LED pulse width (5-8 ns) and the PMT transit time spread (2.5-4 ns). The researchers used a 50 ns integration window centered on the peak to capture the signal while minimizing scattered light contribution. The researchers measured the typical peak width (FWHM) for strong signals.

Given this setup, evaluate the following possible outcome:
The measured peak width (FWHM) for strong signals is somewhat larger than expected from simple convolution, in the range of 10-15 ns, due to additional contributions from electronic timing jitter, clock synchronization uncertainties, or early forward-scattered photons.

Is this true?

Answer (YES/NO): NO